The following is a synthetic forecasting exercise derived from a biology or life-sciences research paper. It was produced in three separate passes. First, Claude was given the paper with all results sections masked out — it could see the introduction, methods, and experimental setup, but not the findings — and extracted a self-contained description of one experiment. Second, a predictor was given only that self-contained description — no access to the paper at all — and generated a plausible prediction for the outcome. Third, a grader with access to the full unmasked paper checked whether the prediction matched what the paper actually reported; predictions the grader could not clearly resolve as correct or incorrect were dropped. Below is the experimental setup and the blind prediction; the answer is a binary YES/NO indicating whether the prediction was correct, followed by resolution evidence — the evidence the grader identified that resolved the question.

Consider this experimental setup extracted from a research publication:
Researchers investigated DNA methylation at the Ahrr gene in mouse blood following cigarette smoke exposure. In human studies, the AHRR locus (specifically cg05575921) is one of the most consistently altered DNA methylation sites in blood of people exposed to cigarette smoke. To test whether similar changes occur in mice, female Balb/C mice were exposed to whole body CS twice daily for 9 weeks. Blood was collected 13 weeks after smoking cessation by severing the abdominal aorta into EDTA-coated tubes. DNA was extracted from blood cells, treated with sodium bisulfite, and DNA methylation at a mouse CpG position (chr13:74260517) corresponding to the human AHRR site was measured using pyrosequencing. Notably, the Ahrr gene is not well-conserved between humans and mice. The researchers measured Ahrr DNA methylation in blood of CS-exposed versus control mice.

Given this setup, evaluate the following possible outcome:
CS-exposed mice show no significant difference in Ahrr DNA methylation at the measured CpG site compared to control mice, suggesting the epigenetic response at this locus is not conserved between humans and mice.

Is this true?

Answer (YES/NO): YES